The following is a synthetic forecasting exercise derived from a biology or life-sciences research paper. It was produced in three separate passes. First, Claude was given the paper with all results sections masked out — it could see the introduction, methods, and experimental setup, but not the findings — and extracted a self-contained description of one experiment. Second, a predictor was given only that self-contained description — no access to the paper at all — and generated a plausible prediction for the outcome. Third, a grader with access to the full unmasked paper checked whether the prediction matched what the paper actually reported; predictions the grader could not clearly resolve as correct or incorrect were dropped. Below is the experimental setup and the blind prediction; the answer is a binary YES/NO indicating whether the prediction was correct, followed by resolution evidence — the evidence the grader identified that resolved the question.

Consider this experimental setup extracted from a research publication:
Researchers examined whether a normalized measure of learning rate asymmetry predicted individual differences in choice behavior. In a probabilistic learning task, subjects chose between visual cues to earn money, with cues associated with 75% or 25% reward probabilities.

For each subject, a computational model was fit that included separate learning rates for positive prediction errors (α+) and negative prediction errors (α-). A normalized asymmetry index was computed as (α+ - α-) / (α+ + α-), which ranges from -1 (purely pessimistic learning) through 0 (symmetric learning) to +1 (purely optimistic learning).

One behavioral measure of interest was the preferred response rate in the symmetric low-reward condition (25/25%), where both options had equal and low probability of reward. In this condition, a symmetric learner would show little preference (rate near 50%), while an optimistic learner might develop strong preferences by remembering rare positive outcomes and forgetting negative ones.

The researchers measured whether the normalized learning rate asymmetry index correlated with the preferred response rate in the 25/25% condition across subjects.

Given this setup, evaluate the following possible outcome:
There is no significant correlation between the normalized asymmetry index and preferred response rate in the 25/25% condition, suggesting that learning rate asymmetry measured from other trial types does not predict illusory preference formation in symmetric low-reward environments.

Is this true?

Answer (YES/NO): NO